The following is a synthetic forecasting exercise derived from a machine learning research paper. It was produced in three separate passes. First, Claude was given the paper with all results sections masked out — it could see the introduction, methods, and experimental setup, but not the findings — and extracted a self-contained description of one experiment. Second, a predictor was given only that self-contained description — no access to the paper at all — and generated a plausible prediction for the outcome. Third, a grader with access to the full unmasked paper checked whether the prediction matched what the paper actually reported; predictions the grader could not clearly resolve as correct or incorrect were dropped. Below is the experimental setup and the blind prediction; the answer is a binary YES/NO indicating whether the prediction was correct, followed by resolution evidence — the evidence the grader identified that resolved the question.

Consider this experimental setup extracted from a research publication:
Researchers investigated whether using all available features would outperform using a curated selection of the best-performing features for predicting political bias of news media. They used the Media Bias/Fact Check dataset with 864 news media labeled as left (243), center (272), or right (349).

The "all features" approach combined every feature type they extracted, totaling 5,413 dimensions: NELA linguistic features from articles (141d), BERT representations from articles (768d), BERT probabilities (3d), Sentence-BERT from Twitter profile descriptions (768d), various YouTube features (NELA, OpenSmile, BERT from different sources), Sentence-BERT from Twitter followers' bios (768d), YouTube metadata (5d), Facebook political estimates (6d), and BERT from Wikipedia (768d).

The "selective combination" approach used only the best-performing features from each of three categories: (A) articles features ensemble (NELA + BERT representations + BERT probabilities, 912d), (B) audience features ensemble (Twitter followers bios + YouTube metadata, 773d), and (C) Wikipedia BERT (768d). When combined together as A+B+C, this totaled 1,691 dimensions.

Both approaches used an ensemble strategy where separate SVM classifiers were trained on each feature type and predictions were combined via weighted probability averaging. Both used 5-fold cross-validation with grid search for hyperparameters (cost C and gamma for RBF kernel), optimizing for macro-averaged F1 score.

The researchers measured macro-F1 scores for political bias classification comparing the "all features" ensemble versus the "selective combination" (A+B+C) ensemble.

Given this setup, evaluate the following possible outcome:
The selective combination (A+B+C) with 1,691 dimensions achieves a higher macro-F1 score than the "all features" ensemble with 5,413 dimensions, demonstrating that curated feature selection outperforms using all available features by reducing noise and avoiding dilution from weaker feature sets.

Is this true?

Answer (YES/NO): YES